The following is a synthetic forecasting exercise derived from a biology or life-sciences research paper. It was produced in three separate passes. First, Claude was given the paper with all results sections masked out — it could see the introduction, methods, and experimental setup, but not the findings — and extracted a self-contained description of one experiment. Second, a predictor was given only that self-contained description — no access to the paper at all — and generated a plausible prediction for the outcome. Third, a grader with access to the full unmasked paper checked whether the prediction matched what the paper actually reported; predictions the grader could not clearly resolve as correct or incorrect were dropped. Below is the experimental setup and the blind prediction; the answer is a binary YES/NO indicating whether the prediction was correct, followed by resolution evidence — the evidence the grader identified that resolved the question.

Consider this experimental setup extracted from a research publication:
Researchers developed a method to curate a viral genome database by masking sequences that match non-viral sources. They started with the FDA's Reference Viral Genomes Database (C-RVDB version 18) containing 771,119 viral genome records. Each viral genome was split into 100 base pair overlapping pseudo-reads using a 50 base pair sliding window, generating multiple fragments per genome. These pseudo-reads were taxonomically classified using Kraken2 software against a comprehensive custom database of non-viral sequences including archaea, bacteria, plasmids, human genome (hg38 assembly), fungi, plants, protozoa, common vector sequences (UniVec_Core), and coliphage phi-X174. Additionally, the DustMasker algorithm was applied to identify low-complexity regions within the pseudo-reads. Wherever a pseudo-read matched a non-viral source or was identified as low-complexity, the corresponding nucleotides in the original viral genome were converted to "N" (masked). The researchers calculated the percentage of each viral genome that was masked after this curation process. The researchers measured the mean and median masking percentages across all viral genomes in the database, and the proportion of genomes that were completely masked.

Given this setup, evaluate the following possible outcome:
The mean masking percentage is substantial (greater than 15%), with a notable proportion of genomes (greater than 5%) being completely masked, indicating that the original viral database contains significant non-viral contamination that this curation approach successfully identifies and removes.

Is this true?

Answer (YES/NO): NO